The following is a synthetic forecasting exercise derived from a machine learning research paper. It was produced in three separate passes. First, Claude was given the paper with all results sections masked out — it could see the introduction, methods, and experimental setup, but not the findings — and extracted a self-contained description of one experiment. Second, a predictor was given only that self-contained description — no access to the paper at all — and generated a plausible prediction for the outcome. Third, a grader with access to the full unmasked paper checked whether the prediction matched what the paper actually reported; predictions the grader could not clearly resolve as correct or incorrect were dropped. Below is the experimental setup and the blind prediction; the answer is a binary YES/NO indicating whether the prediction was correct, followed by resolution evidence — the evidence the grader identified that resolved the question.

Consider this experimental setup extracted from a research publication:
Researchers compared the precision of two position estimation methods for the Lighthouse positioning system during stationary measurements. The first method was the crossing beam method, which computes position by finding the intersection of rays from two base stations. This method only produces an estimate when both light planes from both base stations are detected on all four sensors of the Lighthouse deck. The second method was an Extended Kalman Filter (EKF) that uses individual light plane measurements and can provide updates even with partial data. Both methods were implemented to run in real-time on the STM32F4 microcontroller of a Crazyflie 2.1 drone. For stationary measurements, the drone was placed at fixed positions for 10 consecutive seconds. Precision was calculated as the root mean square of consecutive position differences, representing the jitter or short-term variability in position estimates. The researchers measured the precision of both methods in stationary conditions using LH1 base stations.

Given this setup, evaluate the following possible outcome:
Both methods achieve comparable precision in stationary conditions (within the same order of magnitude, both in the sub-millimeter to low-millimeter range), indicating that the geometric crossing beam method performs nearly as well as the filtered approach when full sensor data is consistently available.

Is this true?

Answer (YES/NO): NO